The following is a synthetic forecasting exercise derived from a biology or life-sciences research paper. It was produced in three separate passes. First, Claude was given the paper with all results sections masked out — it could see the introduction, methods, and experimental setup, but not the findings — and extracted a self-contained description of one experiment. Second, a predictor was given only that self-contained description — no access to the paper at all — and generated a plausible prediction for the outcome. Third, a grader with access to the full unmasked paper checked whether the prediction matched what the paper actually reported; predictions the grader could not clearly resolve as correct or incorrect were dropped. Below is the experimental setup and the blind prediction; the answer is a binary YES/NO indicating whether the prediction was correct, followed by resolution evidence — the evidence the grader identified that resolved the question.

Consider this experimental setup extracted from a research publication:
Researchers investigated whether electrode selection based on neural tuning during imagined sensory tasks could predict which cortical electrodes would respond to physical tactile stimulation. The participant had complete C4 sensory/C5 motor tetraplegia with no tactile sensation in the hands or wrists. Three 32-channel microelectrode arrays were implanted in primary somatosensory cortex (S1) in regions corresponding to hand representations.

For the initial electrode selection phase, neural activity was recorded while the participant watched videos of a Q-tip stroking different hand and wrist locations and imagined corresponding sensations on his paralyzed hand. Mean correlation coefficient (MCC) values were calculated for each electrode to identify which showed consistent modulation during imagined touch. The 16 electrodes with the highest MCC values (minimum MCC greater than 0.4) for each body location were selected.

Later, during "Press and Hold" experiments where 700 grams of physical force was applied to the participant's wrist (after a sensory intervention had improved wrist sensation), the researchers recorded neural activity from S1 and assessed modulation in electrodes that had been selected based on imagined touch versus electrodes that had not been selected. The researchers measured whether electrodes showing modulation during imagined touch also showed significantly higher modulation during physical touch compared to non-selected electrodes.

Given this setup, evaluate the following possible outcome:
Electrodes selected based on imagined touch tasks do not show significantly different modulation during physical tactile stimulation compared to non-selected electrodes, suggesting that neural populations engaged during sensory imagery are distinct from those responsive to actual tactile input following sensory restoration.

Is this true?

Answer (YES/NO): NO